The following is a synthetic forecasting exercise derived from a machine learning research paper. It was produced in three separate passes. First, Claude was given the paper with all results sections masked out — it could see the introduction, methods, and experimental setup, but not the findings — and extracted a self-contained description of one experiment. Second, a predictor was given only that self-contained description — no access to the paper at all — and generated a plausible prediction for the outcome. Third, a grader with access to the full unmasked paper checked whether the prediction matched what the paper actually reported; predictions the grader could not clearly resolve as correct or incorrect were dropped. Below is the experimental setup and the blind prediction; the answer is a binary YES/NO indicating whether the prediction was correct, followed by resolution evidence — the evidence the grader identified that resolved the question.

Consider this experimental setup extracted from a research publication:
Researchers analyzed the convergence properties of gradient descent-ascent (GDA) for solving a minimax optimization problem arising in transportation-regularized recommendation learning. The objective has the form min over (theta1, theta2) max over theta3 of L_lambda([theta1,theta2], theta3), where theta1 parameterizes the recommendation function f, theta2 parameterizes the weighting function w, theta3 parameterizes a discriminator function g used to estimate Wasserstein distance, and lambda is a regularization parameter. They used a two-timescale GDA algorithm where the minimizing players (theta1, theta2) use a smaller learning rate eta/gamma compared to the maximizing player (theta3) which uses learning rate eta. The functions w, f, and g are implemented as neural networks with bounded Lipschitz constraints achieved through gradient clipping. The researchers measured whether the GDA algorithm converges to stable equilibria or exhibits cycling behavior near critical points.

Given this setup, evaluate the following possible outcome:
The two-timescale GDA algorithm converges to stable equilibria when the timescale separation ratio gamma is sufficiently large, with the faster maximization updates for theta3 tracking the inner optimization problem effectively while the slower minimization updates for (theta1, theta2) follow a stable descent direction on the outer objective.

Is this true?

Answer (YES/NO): YES